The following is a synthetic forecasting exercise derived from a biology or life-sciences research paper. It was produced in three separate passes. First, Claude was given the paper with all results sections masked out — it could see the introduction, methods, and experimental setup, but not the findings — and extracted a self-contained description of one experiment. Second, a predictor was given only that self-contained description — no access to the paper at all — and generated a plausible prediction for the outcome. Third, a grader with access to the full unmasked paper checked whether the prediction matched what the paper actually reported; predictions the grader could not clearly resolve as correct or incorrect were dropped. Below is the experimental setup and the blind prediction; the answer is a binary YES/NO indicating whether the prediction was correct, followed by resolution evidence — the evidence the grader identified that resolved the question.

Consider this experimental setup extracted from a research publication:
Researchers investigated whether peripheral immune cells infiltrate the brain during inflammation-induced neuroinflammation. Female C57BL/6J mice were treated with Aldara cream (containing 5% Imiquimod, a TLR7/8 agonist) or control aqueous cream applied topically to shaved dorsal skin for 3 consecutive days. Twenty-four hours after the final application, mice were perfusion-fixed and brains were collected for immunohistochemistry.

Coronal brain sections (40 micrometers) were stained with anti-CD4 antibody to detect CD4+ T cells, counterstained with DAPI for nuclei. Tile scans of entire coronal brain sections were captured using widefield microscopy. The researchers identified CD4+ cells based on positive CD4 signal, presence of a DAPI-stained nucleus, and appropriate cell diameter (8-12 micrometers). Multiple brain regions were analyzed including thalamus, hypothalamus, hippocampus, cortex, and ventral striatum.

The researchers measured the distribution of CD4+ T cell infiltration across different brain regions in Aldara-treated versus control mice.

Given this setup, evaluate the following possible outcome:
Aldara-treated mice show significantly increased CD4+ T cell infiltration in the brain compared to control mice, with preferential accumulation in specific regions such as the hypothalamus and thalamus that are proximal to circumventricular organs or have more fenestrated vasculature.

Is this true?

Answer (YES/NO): NO